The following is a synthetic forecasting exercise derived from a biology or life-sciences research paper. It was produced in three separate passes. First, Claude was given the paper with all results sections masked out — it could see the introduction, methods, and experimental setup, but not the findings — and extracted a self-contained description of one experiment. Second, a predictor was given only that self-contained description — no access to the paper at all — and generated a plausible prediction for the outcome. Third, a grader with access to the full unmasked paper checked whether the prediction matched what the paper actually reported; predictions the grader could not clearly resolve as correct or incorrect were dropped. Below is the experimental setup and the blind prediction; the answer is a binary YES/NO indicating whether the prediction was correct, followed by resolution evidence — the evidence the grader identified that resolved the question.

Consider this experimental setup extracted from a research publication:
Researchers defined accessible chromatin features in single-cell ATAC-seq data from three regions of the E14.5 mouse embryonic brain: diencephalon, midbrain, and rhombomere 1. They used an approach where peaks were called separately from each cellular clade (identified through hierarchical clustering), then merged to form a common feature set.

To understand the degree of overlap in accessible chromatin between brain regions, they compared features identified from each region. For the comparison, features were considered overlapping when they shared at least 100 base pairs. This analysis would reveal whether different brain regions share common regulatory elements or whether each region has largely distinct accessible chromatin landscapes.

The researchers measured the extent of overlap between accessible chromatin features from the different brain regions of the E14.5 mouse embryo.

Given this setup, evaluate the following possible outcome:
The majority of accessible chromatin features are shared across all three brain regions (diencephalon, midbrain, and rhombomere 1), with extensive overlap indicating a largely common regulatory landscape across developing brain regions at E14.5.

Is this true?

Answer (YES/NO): YES